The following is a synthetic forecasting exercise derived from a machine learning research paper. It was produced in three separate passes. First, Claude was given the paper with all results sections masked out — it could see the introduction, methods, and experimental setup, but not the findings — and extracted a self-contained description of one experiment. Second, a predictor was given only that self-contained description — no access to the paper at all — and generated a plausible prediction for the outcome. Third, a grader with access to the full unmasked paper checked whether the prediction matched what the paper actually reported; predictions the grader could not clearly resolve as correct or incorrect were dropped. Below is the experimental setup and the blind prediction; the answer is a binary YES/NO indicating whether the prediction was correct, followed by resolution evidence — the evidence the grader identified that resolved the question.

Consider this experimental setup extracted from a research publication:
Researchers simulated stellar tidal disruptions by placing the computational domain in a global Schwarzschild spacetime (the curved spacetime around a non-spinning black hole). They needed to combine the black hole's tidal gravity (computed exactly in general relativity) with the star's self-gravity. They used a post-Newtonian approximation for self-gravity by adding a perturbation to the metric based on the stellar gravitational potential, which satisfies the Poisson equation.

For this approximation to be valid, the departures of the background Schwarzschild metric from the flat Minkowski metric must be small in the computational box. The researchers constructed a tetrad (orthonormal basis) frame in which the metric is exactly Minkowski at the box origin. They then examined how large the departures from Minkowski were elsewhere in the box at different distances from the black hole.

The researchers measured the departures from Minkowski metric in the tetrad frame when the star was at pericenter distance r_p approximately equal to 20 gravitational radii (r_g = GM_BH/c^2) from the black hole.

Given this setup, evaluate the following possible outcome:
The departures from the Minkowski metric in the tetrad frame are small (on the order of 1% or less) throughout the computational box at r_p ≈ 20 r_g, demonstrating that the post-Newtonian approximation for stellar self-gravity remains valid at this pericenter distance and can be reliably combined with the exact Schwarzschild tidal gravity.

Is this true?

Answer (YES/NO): YES